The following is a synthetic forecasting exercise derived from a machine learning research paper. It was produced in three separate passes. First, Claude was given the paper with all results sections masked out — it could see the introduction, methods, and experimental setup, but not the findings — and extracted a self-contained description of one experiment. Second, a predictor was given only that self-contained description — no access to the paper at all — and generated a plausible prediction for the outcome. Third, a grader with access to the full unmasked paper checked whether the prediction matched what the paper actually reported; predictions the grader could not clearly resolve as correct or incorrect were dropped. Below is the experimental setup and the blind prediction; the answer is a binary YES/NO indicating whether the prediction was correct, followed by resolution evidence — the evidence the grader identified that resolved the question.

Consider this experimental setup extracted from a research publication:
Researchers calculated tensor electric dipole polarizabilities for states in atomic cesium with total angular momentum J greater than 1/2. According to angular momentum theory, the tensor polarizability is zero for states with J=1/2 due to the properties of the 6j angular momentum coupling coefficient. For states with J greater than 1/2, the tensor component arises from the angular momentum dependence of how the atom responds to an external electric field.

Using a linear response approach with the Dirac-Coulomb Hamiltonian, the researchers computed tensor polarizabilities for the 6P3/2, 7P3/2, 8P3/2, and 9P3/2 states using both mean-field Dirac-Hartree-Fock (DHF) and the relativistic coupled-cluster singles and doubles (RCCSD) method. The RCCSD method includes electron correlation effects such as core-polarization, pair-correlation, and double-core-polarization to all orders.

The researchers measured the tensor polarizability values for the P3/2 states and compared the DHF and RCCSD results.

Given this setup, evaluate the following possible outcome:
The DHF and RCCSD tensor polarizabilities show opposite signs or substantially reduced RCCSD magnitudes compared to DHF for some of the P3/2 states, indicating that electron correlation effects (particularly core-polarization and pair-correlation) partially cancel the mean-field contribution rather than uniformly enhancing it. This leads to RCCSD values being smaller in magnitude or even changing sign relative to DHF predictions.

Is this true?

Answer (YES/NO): NO